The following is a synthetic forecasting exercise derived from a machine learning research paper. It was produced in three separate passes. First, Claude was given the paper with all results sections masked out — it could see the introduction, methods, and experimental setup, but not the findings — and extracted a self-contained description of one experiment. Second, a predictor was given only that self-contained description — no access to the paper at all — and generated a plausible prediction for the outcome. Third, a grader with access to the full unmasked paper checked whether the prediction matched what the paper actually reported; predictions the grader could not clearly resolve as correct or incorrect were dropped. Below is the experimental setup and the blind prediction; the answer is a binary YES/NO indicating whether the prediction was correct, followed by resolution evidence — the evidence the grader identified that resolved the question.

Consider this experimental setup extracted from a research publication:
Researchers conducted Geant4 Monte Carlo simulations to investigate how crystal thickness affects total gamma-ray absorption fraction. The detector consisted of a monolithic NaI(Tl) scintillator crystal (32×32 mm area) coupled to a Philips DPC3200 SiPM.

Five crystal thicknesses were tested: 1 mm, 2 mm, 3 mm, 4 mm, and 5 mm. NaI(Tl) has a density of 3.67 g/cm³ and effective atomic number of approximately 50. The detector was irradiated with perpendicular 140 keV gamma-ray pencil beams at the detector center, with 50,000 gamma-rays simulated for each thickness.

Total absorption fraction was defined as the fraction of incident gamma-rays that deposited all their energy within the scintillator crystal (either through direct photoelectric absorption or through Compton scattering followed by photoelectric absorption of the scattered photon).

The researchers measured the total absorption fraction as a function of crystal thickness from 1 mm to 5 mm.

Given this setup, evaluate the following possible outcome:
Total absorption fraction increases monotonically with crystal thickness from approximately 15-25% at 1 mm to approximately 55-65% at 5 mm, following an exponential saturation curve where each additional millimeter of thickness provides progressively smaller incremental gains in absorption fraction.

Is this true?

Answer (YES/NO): NO